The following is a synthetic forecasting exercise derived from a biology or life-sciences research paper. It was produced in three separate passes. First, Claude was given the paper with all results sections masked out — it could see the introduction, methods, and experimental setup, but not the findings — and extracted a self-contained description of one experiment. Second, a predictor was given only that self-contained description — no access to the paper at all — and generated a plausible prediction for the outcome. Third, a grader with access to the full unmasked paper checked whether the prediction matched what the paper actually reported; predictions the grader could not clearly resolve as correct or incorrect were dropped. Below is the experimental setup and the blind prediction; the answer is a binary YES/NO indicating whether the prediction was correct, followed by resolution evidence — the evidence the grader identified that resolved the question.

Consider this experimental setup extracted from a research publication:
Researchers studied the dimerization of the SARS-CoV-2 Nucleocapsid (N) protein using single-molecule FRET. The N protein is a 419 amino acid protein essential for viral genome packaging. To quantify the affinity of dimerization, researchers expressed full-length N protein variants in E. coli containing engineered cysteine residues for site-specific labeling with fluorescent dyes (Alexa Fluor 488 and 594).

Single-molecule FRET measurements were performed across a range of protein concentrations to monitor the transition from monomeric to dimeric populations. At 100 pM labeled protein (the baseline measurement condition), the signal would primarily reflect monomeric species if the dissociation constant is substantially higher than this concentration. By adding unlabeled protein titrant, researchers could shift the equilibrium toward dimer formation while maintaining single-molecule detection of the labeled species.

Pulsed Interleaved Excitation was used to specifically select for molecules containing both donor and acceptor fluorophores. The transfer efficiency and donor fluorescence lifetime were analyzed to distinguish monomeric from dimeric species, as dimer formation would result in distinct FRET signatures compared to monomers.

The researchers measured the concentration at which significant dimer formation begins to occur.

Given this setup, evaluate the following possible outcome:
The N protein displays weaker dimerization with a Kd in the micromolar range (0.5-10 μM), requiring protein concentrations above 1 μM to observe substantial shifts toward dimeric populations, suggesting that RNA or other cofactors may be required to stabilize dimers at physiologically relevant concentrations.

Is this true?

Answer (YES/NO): NO